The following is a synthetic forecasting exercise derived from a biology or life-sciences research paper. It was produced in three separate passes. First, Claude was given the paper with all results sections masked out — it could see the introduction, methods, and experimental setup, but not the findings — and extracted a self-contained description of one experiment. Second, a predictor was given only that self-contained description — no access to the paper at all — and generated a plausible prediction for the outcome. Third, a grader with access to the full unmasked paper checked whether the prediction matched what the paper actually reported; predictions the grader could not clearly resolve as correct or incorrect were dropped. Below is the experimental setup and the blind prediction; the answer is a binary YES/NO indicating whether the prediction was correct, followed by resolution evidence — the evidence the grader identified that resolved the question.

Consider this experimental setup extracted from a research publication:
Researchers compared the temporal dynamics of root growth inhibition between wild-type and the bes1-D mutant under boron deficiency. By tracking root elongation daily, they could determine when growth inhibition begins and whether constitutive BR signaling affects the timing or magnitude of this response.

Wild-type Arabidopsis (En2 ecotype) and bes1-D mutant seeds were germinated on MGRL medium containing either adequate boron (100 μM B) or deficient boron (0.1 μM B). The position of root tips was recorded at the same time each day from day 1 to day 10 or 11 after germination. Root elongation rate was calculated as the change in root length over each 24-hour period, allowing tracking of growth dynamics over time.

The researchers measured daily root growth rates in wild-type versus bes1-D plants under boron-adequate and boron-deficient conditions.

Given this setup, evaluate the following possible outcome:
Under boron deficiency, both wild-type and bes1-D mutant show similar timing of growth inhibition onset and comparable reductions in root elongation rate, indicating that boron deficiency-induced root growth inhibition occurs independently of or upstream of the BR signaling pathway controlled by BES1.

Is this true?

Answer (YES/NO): NO